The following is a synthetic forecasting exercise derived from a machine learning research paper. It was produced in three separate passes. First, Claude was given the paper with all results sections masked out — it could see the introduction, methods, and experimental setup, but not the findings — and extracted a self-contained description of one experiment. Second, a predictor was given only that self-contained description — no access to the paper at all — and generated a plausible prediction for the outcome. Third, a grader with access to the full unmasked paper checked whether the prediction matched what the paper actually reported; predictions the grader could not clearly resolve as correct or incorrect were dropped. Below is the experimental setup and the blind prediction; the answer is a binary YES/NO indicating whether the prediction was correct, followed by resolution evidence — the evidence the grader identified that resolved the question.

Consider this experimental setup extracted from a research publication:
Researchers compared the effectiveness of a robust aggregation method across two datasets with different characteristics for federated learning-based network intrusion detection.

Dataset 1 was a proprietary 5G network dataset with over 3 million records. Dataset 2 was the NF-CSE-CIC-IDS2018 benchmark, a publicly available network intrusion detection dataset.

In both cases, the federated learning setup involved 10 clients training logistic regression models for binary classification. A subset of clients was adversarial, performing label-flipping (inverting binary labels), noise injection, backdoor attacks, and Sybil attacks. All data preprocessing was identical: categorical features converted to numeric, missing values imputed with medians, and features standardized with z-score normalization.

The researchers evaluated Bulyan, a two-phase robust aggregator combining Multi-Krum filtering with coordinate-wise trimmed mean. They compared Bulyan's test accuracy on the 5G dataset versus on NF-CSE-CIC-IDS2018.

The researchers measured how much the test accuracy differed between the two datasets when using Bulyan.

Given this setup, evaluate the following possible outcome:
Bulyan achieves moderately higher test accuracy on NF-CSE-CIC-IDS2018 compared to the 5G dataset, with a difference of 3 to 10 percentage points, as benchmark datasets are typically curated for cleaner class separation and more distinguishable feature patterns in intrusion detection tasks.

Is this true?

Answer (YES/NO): NO